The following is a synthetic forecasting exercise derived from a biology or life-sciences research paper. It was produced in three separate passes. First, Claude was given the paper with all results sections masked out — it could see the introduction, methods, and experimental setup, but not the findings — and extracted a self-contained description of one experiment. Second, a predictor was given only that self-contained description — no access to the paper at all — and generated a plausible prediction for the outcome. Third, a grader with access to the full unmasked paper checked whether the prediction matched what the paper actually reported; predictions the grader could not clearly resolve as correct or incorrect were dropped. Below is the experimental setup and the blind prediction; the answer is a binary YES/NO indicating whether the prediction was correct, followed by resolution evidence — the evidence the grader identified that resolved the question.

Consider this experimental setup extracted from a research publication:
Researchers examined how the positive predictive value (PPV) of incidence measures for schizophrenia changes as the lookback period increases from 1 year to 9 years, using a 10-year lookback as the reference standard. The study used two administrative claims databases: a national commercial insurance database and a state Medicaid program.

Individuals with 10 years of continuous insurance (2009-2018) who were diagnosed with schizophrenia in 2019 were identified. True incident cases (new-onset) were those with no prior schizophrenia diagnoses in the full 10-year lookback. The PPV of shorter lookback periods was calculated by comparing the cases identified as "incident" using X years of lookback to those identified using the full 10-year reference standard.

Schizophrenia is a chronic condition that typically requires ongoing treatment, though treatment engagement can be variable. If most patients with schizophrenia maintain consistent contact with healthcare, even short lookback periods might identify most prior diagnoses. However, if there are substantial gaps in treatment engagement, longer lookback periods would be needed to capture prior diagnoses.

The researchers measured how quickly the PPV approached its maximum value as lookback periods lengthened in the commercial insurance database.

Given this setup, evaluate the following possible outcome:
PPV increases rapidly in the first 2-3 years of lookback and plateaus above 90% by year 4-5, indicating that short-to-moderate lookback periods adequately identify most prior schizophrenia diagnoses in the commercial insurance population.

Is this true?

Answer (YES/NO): YES